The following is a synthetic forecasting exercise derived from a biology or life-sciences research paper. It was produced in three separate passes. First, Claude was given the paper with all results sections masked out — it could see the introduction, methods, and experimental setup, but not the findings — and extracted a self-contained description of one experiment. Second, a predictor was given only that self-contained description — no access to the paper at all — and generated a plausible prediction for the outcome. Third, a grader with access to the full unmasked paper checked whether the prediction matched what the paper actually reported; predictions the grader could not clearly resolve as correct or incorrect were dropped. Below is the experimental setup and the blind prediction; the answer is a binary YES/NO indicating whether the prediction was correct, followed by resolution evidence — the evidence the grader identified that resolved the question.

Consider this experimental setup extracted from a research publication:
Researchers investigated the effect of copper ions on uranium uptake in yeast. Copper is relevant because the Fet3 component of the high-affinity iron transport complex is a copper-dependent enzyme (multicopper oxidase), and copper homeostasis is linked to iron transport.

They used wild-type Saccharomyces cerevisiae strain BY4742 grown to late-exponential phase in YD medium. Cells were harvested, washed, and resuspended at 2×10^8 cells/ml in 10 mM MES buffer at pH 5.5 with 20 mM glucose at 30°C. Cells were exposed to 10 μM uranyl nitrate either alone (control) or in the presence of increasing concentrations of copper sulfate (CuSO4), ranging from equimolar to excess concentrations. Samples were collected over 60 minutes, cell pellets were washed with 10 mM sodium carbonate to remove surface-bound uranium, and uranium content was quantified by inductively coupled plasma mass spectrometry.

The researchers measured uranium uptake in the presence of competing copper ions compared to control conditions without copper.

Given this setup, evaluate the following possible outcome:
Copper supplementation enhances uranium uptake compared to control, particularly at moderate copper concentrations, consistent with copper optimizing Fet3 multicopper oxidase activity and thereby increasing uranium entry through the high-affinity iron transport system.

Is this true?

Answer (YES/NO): NO